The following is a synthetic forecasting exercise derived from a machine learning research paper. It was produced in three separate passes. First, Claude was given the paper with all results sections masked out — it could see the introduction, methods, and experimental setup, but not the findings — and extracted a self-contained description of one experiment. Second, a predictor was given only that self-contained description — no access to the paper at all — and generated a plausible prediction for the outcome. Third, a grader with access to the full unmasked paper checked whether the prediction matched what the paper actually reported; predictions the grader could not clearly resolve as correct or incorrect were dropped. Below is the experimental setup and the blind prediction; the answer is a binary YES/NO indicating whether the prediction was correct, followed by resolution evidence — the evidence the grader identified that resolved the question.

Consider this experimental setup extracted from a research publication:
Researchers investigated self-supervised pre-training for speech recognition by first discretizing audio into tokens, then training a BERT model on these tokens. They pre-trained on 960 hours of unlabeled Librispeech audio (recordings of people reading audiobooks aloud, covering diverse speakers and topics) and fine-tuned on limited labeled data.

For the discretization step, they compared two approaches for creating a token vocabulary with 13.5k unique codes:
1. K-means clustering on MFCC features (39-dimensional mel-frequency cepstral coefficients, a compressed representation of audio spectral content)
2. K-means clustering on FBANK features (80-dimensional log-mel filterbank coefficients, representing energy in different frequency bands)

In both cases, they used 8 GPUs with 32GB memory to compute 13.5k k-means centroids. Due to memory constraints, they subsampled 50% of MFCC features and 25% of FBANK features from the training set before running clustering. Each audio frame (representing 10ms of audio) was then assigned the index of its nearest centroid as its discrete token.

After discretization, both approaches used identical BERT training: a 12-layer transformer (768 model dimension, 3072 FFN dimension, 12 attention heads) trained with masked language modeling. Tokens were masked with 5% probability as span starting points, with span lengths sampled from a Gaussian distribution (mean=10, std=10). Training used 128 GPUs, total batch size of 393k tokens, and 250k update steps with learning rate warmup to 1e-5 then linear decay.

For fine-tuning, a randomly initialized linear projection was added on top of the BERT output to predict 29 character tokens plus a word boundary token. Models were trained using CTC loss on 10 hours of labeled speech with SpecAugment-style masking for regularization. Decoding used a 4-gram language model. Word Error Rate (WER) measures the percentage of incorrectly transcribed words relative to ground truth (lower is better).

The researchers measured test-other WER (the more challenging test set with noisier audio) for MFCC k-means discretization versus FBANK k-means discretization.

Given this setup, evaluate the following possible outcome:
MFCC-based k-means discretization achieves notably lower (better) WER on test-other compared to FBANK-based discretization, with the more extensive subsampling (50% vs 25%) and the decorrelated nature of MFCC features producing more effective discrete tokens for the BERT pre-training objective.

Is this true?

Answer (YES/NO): NO